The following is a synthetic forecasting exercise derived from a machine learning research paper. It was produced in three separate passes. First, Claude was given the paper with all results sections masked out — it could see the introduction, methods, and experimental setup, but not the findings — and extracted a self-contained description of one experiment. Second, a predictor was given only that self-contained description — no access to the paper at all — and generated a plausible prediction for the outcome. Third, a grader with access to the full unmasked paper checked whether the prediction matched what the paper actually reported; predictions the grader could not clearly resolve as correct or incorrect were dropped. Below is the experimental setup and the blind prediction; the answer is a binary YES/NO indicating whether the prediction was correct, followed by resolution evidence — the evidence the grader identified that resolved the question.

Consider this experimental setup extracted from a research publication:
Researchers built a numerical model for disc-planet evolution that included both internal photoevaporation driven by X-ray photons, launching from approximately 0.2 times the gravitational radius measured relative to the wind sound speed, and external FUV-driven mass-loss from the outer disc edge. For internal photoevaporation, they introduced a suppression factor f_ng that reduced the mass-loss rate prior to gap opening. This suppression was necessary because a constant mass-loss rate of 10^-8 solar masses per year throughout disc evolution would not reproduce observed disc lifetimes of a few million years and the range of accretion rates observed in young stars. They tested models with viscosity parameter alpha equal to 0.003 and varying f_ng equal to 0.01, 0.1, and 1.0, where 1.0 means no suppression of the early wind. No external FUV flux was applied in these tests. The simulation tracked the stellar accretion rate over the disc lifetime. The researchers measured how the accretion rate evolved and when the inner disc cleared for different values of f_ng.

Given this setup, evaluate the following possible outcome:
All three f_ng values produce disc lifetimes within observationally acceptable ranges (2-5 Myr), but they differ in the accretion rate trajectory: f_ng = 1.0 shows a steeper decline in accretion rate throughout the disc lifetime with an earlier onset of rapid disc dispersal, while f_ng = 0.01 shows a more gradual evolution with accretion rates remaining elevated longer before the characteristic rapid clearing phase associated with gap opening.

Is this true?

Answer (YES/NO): NO